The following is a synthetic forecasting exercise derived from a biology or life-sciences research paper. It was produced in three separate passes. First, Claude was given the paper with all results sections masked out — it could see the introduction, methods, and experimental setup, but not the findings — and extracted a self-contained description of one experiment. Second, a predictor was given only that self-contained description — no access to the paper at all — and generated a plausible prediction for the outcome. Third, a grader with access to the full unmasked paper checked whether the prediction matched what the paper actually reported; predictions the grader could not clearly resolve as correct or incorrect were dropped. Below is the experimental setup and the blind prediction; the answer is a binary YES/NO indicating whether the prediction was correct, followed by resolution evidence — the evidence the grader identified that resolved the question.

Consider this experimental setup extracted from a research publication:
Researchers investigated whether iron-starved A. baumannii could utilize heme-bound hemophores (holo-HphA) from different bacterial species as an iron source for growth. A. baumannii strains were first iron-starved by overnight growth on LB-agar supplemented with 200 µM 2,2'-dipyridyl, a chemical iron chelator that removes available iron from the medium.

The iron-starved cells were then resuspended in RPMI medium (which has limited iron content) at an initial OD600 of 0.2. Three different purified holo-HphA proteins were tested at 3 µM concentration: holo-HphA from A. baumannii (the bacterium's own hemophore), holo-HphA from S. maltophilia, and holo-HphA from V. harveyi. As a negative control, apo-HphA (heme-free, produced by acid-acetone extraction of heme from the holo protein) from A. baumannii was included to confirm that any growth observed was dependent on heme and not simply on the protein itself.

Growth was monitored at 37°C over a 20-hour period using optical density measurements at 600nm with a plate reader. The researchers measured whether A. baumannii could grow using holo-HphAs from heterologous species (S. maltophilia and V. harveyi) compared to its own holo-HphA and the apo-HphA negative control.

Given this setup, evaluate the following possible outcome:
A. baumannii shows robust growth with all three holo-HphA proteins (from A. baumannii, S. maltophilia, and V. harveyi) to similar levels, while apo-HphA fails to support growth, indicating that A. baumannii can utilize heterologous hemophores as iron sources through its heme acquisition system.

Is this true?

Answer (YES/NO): NO